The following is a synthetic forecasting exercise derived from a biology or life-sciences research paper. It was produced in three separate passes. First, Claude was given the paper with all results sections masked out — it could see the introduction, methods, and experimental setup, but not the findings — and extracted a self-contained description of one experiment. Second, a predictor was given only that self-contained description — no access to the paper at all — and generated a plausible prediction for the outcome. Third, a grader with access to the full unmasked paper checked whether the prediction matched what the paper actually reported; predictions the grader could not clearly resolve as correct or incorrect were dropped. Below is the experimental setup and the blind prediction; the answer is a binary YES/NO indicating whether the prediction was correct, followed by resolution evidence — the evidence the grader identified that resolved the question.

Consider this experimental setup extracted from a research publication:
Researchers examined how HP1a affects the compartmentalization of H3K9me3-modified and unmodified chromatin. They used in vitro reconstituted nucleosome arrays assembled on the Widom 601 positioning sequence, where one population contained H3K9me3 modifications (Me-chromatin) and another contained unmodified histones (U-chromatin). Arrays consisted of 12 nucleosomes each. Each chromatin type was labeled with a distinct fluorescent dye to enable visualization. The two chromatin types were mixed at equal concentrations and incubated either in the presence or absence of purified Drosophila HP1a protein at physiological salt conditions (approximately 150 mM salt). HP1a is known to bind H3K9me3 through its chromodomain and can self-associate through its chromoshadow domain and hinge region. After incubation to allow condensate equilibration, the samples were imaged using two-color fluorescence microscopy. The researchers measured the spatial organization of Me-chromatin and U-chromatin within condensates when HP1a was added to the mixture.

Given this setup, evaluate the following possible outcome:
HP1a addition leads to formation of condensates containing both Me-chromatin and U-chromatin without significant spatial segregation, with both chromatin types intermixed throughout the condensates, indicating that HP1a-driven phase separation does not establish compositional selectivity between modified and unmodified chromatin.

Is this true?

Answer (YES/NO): NO